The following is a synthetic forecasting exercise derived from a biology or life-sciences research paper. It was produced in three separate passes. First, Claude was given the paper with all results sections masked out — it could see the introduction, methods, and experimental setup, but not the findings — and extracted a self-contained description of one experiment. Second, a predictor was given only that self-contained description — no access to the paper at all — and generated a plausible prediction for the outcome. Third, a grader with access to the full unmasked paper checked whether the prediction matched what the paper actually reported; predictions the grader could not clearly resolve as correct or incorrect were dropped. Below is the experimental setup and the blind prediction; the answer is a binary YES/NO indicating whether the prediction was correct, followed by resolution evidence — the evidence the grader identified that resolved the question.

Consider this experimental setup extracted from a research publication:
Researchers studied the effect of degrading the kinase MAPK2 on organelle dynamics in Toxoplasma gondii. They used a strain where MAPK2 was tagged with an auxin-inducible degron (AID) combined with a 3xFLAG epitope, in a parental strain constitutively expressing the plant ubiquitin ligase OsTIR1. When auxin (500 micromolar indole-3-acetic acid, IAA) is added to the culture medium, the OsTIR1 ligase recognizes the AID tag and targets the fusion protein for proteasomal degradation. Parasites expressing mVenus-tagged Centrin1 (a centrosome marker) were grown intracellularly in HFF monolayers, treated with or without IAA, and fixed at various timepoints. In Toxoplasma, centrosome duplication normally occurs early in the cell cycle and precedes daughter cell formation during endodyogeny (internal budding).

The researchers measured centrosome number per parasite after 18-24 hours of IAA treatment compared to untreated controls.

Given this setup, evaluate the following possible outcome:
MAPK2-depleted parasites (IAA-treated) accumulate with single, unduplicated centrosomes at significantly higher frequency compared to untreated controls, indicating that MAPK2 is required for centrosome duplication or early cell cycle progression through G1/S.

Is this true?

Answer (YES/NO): YES